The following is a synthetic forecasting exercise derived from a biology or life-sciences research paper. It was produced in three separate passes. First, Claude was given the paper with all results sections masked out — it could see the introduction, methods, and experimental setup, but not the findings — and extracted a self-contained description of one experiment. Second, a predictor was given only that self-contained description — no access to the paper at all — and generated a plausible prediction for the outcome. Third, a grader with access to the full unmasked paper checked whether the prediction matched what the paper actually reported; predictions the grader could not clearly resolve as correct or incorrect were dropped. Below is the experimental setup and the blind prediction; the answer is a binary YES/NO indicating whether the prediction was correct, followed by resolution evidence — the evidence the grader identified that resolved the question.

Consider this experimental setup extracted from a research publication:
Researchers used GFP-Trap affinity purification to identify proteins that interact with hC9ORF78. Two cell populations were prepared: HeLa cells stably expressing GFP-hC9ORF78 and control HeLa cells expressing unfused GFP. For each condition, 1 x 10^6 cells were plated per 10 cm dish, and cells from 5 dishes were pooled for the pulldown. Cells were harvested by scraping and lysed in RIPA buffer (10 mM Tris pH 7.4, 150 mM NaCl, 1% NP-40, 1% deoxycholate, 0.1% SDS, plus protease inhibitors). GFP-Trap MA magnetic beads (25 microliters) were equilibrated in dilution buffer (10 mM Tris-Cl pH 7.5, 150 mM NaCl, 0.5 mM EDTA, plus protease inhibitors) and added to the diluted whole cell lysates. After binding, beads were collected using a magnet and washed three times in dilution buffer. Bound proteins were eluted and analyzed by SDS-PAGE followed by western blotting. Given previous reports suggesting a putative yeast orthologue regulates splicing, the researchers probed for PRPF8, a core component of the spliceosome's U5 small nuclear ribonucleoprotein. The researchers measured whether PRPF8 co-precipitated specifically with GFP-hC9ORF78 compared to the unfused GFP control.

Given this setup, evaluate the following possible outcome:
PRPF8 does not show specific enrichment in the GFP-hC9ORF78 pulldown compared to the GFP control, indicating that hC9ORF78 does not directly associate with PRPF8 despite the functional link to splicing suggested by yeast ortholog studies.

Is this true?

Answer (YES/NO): NO